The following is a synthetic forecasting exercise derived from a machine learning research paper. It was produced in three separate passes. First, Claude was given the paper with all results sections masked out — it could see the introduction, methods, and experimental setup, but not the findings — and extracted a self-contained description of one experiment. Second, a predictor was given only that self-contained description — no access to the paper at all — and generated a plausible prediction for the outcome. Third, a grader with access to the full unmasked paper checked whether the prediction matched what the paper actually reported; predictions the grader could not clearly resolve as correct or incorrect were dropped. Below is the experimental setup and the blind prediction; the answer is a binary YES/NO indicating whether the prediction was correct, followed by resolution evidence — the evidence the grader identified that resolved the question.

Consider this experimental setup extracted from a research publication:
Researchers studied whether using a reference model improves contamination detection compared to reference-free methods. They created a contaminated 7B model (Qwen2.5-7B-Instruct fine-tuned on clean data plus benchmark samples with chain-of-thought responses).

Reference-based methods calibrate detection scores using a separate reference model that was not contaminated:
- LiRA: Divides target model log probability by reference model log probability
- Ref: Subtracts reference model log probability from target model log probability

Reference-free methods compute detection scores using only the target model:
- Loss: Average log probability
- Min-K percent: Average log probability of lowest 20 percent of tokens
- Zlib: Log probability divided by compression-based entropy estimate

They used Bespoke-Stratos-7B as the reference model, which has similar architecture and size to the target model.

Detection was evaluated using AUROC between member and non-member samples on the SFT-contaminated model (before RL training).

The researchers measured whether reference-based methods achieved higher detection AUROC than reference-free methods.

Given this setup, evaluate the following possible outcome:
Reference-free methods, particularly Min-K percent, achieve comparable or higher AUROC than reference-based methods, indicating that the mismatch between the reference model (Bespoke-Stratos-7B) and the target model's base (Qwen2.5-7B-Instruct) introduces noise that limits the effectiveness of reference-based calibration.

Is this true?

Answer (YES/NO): NO